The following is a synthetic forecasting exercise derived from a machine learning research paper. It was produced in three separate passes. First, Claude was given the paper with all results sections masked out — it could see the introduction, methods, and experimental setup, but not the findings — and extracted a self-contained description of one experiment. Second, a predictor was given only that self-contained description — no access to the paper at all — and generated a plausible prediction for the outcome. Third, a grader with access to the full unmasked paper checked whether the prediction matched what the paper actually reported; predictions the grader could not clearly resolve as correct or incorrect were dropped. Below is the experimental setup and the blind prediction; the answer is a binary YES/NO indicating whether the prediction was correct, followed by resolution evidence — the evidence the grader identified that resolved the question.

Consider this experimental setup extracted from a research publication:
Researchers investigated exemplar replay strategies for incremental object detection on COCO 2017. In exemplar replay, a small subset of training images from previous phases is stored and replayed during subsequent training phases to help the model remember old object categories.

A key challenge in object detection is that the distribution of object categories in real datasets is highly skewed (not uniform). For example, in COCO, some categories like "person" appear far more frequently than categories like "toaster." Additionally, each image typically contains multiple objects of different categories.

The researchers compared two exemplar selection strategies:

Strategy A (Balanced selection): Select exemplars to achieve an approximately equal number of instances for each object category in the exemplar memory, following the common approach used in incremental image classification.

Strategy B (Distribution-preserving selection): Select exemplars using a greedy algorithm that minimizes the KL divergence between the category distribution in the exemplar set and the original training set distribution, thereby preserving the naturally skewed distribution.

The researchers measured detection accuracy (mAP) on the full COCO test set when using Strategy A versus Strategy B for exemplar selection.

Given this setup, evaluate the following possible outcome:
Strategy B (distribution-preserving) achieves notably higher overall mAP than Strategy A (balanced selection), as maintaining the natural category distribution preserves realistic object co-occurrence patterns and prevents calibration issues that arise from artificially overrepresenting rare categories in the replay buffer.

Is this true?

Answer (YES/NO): YES